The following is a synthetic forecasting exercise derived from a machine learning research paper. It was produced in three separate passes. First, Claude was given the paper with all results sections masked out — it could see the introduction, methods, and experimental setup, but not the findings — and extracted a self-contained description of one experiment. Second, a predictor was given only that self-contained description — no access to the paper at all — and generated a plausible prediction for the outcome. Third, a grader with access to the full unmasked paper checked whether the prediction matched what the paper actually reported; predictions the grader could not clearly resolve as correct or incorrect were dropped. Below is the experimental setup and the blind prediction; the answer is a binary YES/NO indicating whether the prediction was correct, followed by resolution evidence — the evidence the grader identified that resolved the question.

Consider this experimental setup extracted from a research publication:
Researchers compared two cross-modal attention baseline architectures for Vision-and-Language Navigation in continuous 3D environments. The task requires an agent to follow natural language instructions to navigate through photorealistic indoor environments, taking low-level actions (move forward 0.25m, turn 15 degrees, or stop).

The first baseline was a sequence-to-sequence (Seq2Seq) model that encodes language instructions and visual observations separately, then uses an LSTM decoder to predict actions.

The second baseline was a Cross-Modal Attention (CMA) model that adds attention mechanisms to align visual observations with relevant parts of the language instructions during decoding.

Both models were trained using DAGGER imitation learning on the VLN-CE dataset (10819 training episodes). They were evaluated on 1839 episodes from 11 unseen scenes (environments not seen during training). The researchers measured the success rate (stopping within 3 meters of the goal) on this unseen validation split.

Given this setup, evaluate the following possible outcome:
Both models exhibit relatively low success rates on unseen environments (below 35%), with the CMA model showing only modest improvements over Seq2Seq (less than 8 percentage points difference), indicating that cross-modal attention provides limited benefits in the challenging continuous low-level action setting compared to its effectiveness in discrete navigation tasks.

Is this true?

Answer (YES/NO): YES